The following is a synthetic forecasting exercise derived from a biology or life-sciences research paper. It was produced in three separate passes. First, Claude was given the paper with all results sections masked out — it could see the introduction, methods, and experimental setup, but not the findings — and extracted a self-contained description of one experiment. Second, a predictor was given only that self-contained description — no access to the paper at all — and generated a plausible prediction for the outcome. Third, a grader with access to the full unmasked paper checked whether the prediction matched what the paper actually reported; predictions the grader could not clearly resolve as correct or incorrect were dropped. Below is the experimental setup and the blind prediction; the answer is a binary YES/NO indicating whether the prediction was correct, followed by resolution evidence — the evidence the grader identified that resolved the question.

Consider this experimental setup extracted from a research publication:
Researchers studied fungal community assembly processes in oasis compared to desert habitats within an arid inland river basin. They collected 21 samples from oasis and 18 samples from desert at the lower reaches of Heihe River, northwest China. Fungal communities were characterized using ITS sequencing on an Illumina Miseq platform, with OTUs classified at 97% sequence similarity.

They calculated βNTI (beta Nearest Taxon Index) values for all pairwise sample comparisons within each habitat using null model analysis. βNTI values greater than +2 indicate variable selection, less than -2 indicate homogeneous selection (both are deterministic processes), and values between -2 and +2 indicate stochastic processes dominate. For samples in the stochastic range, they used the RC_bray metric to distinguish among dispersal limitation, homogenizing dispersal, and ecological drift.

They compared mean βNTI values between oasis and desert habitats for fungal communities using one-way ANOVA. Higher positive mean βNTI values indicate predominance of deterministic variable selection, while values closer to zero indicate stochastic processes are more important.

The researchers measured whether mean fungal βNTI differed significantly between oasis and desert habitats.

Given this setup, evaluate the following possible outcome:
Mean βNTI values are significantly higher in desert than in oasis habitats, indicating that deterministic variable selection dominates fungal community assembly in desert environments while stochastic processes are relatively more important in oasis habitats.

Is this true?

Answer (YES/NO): NO